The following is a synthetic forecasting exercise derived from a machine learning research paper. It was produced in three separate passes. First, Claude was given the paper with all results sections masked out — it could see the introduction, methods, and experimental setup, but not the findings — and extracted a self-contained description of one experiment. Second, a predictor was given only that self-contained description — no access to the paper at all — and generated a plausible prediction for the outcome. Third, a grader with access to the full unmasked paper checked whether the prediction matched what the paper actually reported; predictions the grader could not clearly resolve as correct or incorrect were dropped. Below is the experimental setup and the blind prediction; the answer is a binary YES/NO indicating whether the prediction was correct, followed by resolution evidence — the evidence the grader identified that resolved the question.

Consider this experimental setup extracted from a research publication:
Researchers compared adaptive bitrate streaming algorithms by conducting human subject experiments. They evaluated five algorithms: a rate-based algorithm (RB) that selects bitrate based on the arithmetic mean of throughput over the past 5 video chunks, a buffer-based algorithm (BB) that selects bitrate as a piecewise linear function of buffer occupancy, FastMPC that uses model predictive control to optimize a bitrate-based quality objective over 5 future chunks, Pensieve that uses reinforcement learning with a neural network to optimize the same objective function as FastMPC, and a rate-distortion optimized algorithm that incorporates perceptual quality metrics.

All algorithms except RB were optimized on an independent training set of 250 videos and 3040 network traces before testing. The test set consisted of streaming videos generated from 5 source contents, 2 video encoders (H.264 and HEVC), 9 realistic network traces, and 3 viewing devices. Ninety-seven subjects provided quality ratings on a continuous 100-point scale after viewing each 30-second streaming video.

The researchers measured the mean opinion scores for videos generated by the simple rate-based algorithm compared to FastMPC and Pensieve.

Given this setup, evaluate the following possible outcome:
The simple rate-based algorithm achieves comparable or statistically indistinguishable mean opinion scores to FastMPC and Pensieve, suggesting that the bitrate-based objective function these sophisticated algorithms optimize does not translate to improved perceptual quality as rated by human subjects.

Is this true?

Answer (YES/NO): NO